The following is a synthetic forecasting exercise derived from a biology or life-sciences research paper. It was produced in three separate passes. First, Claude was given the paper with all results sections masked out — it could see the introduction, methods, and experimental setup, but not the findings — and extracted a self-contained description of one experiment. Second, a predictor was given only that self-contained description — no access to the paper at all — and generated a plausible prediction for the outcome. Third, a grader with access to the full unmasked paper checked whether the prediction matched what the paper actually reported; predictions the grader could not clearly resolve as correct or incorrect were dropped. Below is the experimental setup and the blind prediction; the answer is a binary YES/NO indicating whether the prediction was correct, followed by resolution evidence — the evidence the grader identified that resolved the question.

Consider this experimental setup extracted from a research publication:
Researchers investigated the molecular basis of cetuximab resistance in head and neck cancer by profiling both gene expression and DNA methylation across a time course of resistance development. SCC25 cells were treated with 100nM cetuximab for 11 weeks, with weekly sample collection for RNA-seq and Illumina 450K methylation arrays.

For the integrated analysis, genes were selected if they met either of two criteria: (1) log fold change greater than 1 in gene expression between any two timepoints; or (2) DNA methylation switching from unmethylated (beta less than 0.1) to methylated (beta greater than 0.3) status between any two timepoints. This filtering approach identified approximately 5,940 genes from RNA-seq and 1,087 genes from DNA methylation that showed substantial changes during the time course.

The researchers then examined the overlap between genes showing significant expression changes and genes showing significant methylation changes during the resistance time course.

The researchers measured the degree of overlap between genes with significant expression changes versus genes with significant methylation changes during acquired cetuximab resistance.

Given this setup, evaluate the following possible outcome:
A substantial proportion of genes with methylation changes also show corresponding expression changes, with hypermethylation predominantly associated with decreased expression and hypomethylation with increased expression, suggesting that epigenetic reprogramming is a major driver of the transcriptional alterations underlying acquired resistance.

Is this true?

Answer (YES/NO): NO